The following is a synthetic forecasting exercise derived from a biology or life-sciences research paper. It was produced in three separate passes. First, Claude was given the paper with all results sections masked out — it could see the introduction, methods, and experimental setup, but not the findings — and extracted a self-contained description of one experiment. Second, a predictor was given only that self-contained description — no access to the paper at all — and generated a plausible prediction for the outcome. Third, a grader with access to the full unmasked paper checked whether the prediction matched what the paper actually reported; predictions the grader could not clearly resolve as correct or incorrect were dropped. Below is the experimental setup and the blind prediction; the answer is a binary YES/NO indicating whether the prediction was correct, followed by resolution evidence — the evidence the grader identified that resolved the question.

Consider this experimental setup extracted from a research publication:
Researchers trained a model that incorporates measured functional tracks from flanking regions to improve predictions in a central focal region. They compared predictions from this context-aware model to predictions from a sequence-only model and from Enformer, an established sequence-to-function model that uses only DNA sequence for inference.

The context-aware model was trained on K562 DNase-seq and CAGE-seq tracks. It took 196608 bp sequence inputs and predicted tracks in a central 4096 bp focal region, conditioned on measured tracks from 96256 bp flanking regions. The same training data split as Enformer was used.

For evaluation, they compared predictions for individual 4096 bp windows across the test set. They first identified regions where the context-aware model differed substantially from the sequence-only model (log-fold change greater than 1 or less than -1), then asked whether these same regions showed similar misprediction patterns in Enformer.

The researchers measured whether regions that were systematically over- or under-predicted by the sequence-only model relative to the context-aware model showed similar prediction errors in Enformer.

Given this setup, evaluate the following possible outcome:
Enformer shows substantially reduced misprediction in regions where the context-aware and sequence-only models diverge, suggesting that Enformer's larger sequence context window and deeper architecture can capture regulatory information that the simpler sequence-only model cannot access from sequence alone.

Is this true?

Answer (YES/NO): NO